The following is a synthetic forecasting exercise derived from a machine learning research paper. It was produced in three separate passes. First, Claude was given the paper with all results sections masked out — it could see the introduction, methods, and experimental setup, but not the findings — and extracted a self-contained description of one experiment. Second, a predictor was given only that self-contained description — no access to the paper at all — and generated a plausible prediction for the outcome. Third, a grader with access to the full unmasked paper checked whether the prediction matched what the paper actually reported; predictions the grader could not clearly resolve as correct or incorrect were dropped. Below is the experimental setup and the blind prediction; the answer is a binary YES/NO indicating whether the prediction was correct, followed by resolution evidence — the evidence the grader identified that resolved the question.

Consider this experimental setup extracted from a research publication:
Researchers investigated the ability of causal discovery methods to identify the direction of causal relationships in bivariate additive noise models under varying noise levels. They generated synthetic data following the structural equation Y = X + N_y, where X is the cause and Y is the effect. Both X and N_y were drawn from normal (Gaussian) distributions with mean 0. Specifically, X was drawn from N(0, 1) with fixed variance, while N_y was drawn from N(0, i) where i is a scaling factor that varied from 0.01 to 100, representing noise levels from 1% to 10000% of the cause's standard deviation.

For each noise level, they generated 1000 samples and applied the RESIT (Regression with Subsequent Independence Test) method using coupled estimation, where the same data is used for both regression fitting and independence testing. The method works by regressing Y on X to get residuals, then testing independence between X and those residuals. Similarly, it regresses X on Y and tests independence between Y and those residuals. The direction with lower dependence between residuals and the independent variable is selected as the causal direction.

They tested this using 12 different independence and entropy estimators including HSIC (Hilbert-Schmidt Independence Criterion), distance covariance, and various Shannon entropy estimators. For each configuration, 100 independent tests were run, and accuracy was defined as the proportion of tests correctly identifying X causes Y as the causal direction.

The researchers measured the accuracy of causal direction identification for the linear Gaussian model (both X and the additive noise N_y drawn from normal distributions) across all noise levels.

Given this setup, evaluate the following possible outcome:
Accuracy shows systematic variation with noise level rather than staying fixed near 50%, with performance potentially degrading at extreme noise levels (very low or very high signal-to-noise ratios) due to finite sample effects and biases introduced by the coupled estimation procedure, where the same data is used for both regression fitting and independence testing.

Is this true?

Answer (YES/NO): NO